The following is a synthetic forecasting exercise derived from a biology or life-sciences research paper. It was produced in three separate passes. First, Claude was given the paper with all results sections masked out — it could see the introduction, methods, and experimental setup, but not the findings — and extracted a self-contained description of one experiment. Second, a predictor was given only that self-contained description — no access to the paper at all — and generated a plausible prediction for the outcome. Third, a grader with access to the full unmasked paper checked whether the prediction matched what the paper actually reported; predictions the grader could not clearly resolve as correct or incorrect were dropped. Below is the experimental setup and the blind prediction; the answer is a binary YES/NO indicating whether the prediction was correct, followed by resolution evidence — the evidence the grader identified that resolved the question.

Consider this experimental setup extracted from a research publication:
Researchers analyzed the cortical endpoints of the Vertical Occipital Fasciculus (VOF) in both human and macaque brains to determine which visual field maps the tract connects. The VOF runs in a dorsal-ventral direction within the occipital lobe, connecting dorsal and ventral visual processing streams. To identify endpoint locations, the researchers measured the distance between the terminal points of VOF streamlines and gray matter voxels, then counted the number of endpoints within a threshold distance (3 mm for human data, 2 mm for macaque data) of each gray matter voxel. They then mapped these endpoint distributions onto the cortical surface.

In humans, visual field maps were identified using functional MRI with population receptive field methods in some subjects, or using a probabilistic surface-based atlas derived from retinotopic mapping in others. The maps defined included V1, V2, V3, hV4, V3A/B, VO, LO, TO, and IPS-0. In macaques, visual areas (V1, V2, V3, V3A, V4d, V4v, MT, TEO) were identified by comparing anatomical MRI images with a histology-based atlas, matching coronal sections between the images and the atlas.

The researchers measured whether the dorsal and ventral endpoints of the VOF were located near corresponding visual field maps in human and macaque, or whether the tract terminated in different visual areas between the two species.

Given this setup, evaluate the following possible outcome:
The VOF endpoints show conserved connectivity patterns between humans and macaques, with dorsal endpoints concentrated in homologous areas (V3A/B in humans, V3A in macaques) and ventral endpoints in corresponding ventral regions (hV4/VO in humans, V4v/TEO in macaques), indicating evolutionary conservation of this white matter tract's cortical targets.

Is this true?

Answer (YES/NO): YES